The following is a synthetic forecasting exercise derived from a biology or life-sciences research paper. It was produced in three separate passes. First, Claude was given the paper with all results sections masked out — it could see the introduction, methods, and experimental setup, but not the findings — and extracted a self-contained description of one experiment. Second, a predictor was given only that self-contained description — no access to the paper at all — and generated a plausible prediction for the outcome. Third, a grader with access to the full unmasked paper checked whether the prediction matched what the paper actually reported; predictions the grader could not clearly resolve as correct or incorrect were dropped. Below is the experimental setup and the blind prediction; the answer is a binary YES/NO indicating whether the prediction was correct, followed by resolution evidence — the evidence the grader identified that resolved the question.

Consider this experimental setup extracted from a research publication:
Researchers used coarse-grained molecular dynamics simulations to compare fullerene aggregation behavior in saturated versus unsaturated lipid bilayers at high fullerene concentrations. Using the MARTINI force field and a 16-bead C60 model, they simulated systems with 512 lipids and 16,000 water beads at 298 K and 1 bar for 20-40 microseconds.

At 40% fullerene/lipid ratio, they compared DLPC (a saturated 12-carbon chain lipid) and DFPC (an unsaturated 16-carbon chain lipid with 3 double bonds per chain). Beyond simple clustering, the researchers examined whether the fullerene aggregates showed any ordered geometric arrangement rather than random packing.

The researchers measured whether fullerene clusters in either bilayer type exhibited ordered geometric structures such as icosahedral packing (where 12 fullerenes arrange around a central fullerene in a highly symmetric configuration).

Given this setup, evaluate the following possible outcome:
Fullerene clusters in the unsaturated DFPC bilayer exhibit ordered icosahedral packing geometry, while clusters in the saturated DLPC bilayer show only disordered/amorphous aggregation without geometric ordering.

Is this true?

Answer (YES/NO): NO